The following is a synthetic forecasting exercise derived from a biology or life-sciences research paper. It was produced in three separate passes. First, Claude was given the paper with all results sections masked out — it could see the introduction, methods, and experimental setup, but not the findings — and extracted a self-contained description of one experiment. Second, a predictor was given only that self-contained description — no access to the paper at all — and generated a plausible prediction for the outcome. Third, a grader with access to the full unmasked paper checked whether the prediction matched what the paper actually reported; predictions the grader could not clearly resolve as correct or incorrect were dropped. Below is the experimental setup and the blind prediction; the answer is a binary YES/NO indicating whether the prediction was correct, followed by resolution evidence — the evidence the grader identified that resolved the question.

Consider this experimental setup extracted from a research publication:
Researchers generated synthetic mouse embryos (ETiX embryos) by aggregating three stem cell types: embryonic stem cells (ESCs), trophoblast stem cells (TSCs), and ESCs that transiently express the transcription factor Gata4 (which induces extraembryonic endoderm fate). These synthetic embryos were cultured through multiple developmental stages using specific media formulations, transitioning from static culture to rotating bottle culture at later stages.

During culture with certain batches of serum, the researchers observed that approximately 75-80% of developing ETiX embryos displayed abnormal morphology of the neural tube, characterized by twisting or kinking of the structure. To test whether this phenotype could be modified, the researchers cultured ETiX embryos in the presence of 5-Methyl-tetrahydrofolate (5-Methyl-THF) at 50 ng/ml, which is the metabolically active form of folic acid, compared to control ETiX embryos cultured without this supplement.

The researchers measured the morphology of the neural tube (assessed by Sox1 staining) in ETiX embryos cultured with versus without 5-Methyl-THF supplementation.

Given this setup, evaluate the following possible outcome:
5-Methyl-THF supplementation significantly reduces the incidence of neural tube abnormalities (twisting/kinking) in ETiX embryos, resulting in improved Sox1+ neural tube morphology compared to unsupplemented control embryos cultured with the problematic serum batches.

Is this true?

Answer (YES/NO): YES